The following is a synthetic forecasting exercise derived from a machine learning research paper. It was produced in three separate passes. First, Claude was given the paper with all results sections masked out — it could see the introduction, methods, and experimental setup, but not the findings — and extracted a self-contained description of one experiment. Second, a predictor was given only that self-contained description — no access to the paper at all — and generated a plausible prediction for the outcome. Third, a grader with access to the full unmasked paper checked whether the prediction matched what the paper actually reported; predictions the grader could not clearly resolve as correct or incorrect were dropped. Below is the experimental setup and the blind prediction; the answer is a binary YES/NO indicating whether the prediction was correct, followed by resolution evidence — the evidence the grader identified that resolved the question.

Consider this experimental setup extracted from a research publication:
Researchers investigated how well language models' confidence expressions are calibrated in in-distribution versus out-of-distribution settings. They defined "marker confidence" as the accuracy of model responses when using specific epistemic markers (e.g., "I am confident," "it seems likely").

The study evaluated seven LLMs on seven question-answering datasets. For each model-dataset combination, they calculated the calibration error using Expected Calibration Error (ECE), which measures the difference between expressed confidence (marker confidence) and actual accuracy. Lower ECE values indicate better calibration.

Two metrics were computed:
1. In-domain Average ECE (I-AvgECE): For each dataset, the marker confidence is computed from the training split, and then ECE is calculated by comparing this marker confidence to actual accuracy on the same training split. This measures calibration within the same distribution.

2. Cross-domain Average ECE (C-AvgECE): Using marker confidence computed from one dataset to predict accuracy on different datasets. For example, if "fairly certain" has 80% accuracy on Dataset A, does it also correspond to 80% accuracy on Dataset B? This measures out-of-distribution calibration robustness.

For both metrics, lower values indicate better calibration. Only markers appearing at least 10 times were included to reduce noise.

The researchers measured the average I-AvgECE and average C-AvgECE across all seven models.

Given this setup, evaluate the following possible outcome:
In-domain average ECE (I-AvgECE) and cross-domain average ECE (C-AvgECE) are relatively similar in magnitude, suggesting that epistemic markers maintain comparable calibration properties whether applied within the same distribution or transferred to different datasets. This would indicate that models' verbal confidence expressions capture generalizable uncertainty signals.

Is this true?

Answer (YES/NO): NO